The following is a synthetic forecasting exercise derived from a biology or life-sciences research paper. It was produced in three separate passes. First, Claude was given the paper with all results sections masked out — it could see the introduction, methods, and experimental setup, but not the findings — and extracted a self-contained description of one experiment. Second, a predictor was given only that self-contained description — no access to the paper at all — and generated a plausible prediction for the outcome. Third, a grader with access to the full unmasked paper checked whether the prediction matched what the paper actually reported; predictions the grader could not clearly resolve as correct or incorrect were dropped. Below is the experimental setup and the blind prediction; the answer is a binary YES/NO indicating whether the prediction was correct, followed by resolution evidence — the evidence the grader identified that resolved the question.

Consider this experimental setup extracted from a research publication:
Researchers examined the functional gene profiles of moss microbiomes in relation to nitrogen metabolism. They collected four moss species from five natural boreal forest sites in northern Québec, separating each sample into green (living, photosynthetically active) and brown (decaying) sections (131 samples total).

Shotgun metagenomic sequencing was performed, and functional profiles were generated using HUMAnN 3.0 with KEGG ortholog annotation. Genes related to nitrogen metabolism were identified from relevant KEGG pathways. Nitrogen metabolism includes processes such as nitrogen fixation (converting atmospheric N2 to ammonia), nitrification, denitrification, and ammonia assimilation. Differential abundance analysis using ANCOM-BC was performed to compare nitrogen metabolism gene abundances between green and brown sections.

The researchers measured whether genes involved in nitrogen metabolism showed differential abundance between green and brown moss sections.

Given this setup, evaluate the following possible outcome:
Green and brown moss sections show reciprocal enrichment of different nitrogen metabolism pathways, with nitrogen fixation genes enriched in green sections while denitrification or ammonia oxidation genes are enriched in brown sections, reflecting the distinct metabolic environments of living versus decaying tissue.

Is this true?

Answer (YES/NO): NO